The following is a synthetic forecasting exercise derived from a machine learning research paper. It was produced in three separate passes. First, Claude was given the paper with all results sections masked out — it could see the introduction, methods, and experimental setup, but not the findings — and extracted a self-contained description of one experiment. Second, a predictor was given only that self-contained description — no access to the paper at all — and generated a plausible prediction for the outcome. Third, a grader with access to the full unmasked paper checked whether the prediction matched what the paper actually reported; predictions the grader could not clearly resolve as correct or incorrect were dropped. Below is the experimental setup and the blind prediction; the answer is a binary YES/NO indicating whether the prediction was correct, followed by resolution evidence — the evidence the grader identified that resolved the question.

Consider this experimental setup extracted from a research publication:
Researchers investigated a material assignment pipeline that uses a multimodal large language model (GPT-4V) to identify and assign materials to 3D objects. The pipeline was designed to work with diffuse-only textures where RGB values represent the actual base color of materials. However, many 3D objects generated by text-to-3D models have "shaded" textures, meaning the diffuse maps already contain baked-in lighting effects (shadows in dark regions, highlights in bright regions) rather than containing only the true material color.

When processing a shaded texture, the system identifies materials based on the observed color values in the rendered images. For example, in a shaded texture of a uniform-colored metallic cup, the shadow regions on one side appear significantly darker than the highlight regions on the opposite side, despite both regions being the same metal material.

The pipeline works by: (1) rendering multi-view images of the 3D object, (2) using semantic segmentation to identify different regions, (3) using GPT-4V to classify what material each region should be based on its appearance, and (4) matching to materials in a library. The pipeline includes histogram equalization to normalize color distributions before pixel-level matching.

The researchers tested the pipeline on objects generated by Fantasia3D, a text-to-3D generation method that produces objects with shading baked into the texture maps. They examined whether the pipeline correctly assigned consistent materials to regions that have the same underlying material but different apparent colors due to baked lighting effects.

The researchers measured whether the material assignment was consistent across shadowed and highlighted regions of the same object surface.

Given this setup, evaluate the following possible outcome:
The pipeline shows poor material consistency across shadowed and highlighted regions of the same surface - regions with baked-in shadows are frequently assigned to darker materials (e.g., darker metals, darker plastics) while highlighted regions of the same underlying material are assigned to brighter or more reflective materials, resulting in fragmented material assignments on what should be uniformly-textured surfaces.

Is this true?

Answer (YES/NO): YES